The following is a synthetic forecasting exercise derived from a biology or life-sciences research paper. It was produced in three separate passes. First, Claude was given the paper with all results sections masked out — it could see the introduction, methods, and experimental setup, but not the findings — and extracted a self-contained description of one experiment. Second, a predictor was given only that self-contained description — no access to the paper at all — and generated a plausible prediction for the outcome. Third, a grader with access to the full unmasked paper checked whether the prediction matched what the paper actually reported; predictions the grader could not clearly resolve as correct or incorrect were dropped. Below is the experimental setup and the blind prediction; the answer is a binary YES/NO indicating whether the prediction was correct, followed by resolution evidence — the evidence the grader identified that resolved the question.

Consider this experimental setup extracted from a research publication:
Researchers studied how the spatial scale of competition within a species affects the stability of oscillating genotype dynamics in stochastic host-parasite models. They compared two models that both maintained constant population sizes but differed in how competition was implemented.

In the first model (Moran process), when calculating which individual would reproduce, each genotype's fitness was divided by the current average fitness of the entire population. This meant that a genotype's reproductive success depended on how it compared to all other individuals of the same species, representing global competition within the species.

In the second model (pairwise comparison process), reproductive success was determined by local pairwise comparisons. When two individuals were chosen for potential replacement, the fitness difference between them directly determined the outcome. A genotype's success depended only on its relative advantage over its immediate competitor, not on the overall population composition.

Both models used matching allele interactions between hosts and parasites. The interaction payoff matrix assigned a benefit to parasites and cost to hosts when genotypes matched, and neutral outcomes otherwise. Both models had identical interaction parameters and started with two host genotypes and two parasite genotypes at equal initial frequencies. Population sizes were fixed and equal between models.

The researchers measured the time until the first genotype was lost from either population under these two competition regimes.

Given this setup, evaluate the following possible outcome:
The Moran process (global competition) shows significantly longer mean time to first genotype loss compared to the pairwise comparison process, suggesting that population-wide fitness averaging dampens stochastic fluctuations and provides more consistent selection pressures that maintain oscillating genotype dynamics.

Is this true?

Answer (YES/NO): YES